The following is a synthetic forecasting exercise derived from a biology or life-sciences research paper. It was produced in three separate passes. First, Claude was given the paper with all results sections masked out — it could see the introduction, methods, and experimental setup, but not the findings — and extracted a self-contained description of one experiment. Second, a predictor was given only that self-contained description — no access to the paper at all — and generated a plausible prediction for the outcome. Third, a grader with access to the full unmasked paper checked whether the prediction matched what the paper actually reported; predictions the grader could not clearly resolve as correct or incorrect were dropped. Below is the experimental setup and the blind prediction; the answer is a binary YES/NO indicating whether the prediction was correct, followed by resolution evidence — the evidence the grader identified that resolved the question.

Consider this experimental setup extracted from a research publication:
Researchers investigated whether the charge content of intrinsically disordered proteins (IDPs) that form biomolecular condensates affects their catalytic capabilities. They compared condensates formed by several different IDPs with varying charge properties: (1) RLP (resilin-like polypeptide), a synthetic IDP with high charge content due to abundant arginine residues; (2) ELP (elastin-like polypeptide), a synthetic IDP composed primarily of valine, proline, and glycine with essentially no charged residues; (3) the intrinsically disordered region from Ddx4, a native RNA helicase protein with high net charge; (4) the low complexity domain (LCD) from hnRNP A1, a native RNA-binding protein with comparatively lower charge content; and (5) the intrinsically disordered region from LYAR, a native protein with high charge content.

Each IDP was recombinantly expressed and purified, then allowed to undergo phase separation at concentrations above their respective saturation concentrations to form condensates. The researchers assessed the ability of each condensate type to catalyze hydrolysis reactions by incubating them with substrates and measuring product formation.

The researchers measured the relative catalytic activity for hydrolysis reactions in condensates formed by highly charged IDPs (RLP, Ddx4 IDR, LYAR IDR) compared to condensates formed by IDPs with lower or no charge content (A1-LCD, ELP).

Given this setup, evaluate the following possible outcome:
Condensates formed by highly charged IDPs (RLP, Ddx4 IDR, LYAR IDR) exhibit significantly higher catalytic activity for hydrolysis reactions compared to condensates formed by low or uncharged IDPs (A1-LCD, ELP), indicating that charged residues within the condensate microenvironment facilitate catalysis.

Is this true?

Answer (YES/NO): YES